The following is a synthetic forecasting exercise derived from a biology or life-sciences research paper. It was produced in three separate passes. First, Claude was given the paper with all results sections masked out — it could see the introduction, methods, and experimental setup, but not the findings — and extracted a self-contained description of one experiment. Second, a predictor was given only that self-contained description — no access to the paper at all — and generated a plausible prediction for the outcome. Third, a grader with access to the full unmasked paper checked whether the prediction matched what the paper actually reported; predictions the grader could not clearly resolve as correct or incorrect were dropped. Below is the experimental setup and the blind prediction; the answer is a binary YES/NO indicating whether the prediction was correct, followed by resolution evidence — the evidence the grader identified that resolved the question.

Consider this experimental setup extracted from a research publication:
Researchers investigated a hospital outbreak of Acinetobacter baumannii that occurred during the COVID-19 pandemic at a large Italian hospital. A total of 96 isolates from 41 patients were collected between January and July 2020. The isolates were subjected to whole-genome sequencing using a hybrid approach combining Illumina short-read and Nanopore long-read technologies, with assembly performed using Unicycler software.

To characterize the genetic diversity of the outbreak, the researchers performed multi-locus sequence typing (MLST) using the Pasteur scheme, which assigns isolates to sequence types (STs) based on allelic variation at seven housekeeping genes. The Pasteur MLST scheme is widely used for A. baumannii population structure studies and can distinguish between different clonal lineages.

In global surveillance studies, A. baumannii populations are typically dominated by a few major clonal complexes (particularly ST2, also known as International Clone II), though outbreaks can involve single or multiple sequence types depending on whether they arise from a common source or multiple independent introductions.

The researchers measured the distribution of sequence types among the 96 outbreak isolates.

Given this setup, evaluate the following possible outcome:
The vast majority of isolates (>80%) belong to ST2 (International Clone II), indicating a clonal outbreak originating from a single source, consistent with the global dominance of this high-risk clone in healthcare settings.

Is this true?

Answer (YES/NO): YES